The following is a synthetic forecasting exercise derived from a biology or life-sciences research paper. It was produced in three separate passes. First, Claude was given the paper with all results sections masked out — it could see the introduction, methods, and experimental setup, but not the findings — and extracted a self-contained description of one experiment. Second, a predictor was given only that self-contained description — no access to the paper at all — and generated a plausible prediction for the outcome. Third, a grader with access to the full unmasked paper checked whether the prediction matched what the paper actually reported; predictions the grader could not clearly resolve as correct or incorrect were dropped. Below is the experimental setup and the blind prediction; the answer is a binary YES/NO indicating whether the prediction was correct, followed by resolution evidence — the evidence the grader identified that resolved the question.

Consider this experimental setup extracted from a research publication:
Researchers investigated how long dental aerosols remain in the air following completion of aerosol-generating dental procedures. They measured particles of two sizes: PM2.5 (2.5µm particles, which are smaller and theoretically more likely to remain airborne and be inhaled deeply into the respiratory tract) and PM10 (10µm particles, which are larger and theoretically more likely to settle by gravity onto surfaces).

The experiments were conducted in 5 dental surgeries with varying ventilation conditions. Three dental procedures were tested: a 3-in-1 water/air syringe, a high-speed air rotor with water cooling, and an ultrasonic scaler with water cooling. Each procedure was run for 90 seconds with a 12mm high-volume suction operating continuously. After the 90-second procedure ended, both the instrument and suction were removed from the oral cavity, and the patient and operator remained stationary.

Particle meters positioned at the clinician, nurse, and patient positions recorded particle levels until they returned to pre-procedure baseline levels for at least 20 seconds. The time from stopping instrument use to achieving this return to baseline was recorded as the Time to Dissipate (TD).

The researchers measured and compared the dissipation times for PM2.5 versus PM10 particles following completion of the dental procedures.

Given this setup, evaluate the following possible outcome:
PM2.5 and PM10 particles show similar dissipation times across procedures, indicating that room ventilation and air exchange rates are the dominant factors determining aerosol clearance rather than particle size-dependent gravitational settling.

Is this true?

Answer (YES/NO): NO